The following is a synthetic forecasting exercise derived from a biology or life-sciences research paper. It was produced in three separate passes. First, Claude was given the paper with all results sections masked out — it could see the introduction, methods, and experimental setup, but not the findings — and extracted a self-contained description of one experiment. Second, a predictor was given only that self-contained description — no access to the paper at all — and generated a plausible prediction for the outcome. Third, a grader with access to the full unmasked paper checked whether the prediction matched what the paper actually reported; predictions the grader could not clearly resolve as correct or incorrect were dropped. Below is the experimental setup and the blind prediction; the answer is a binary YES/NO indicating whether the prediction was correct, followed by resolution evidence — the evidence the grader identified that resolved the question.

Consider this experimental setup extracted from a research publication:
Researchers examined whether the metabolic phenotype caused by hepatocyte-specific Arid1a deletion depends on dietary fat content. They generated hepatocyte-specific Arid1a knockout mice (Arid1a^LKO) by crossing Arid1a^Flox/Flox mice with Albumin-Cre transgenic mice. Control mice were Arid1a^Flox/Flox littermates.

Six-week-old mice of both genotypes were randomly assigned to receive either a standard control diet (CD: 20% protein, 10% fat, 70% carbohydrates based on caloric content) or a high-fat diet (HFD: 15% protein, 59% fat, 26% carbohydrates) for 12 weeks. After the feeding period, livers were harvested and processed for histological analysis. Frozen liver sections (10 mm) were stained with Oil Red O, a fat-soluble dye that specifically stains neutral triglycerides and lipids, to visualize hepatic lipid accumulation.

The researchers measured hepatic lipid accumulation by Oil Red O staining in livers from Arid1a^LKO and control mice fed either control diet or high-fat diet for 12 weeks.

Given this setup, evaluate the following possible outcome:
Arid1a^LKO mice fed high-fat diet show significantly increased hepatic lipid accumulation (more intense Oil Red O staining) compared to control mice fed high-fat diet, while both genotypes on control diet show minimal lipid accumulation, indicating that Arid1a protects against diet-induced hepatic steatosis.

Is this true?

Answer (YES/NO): NO